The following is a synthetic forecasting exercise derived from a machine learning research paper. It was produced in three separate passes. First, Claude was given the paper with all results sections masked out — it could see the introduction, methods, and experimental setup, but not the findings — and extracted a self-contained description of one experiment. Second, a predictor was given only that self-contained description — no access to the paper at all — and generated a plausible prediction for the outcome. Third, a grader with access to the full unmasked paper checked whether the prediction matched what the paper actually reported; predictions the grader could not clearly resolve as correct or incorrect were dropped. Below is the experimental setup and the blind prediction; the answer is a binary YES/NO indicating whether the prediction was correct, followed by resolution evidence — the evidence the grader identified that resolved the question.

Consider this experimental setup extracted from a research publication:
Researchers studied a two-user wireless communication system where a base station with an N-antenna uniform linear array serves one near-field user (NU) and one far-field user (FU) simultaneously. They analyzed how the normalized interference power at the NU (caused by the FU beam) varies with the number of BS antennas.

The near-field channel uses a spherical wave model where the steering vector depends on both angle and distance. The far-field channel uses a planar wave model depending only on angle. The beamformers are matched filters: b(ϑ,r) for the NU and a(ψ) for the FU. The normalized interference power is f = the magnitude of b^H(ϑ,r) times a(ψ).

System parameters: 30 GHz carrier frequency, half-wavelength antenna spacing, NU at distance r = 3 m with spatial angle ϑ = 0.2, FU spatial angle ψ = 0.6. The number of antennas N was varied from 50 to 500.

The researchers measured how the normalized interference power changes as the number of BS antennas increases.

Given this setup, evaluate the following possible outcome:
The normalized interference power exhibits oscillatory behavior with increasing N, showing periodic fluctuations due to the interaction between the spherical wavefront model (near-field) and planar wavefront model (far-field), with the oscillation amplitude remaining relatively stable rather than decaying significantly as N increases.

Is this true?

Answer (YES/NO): NO